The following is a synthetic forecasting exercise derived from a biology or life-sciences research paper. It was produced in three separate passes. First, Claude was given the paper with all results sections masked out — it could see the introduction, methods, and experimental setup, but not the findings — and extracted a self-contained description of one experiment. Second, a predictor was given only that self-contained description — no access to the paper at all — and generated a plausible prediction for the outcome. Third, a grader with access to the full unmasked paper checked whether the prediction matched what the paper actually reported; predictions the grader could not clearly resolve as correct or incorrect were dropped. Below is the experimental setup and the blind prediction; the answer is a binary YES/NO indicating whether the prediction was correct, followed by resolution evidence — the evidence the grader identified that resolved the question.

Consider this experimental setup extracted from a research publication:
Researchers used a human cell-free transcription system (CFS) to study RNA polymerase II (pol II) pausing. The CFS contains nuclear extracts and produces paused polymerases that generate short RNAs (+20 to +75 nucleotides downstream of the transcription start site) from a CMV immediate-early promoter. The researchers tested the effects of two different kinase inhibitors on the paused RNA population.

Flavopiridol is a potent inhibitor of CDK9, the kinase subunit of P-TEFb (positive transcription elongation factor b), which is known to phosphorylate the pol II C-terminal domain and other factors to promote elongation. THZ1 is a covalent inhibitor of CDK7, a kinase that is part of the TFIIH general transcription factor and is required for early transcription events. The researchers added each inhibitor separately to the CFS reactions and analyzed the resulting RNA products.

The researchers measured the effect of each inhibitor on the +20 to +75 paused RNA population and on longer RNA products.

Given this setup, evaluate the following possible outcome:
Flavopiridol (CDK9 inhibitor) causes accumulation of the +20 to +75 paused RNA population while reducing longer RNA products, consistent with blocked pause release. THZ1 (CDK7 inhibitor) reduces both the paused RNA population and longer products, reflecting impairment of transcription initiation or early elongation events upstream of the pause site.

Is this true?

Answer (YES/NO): NO